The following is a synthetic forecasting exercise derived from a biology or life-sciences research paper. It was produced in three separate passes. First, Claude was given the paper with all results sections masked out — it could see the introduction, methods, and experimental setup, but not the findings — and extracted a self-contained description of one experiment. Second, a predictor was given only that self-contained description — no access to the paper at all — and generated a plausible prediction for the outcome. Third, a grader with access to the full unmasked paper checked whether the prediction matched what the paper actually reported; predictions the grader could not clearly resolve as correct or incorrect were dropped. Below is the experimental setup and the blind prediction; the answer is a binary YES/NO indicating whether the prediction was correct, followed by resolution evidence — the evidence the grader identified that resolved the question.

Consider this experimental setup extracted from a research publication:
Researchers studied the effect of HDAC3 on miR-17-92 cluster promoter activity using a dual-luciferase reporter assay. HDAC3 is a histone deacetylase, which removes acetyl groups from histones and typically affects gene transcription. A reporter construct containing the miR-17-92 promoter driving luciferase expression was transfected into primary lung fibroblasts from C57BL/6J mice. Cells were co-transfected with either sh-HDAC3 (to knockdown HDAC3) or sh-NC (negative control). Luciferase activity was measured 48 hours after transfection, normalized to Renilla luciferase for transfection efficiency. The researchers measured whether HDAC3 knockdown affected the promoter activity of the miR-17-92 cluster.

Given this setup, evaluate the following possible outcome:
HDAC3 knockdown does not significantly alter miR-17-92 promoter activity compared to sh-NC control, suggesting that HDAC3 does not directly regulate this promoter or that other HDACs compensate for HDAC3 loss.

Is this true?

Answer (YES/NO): NO